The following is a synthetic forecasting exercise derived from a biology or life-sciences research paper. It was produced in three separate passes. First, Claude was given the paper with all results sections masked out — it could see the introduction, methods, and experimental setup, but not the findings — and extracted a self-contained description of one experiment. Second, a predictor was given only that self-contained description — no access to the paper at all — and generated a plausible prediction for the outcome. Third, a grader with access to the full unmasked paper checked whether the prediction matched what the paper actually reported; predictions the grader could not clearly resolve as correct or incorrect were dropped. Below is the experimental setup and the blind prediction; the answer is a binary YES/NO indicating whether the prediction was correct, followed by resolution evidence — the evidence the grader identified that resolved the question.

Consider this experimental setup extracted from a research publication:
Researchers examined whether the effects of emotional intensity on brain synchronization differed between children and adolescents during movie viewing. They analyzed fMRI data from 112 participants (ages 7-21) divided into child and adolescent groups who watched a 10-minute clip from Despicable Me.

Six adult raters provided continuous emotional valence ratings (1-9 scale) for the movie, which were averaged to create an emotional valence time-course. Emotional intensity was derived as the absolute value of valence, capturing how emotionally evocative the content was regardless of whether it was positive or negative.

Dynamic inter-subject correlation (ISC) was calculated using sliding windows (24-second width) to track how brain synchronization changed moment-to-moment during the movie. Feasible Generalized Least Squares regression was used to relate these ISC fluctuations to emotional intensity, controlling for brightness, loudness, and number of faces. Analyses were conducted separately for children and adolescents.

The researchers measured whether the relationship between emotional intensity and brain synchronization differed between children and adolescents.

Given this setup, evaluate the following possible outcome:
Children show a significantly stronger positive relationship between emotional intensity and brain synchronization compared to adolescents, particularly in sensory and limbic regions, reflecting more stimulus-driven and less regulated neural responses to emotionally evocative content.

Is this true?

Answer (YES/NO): NO